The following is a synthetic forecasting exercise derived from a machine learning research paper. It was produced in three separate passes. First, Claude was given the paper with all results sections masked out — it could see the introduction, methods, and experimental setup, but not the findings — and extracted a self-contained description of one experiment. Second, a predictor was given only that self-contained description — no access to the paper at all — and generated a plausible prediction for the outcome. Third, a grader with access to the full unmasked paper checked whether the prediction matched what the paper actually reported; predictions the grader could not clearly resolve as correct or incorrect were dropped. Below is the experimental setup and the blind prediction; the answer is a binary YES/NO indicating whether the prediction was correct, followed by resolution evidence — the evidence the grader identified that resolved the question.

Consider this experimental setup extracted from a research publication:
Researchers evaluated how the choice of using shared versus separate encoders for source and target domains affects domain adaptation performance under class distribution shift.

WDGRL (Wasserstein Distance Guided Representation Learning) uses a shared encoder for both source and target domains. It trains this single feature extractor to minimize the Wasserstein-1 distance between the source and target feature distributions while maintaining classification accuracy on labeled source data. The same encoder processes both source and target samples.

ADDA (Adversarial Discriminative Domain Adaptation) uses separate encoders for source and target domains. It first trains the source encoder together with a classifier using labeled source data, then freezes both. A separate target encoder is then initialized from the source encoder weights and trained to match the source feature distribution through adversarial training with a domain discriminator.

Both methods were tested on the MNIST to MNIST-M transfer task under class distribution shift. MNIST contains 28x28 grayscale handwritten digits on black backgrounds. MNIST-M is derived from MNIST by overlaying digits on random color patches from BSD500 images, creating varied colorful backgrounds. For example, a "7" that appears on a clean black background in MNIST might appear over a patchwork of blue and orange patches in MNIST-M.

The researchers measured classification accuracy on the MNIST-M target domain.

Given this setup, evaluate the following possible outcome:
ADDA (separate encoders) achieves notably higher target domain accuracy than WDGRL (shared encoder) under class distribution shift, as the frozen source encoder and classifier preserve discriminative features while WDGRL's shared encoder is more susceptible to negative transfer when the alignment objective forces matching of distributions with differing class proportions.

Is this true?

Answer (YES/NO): YES